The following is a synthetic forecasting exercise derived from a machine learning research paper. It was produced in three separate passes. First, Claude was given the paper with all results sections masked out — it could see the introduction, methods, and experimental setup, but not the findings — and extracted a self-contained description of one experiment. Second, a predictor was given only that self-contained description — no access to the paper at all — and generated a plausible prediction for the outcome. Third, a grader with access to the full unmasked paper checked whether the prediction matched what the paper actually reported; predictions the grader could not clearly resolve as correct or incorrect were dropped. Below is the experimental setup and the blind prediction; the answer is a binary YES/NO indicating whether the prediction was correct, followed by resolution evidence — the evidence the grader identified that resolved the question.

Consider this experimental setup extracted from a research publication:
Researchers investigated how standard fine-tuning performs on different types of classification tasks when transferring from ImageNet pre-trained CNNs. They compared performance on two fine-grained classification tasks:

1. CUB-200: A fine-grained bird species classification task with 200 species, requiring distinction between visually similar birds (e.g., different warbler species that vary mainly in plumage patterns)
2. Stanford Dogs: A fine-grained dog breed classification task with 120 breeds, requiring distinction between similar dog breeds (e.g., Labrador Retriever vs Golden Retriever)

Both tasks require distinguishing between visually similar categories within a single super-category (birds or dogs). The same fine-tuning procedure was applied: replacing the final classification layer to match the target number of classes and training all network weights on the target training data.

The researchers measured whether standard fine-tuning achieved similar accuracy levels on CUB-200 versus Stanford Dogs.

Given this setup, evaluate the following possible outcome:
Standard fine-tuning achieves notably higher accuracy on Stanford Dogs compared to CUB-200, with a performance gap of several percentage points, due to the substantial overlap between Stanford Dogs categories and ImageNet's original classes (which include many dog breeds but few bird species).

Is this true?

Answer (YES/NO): NO